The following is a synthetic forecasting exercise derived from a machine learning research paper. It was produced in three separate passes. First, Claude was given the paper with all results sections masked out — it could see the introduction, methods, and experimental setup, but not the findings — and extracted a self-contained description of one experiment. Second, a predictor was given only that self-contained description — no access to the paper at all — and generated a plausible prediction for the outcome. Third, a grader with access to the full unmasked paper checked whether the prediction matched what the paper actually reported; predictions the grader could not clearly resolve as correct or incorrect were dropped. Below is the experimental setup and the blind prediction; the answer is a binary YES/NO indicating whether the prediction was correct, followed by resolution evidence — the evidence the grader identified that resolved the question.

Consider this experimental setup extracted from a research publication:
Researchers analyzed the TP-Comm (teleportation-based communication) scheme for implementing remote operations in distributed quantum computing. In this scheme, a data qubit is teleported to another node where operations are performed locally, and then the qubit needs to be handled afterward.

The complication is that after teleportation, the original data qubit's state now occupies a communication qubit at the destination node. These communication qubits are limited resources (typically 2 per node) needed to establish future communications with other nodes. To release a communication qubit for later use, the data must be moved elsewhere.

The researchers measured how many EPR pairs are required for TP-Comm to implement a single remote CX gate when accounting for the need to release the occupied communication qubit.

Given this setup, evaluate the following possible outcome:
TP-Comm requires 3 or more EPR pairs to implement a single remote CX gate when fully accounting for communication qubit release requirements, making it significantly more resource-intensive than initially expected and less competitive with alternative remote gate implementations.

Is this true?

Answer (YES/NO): NO